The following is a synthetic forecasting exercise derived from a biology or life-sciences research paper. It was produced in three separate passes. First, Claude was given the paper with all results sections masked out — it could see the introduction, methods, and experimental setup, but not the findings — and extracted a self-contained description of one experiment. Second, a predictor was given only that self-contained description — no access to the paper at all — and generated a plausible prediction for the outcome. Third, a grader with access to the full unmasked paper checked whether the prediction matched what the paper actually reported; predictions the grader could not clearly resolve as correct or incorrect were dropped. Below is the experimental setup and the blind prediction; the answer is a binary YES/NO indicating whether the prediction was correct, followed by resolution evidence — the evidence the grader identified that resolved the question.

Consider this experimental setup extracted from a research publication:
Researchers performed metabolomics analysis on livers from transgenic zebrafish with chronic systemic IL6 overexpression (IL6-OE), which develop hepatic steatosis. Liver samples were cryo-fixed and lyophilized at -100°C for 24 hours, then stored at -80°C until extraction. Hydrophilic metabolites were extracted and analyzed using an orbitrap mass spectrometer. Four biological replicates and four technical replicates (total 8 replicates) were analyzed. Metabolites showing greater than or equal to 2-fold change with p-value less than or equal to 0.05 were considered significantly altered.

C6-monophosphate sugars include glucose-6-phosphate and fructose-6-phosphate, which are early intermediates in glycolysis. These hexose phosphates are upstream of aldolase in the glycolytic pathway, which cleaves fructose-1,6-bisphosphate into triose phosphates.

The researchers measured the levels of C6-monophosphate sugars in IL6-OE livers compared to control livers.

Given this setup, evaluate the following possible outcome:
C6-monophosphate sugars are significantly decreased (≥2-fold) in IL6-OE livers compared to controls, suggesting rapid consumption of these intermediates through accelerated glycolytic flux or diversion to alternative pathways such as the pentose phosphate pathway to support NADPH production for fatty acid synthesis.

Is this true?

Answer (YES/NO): NO